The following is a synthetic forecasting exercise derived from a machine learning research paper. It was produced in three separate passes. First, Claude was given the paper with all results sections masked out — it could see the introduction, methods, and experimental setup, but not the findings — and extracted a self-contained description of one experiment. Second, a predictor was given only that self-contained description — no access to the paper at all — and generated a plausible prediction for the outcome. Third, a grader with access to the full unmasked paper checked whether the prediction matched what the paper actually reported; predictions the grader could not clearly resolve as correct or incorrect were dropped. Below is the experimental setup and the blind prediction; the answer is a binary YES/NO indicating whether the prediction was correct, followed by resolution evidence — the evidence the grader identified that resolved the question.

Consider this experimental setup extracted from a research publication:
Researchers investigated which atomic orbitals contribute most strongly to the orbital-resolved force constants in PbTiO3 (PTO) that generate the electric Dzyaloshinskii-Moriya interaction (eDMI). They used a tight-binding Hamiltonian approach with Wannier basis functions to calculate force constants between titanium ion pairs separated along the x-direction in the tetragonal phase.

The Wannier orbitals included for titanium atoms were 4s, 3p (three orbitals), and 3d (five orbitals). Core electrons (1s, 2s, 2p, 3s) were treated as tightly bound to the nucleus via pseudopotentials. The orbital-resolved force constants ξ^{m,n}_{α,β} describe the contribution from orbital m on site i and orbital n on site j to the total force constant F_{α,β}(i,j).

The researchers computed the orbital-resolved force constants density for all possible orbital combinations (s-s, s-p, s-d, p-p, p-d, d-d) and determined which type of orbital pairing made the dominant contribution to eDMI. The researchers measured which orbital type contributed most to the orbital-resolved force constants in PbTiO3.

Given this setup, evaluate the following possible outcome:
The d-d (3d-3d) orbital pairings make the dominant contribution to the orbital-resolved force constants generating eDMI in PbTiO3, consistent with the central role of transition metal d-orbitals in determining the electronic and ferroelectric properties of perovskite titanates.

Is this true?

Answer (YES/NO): YES